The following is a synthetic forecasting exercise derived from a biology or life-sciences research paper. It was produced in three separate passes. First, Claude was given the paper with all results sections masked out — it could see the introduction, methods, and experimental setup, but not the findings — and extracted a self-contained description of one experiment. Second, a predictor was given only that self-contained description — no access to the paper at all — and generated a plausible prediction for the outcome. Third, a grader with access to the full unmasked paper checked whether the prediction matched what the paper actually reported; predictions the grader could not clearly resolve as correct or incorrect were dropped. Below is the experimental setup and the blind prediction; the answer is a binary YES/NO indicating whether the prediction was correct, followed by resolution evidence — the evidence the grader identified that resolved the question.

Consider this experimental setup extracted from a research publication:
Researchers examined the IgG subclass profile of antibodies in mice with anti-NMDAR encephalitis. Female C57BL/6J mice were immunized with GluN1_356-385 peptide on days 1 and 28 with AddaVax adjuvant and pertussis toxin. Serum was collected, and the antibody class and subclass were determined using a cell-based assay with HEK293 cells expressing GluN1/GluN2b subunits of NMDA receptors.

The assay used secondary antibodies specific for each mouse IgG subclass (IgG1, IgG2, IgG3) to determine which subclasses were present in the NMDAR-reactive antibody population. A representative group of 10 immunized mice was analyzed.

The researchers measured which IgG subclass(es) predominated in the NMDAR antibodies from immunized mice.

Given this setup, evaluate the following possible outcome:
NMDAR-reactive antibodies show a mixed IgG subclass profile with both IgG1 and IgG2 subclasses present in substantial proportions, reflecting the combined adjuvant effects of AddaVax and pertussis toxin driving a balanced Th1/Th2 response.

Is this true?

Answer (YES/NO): NO